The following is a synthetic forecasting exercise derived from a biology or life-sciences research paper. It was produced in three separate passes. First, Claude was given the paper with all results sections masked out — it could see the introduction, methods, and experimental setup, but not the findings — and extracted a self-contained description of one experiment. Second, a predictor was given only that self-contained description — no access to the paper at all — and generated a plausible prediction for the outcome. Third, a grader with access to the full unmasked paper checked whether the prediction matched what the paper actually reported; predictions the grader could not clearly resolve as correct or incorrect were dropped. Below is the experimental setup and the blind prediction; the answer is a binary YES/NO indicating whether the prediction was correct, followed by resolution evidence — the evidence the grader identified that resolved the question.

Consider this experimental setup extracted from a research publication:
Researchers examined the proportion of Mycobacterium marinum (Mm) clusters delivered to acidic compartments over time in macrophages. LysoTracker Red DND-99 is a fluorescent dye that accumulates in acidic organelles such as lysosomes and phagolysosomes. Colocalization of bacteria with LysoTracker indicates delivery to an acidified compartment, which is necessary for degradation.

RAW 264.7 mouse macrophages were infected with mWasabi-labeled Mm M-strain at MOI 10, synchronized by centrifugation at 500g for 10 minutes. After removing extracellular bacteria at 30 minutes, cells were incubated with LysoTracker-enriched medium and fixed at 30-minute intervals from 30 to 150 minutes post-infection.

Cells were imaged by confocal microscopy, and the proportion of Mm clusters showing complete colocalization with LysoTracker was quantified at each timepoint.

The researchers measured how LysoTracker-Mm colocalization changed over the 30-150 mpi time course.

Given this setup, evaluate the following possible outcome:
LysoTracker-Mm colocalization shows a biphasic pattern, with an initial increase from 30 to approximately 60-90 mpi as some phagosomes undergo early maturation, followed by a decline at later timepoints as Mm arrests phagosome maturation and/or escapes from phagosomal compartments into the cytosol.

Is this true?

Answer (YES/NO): NO